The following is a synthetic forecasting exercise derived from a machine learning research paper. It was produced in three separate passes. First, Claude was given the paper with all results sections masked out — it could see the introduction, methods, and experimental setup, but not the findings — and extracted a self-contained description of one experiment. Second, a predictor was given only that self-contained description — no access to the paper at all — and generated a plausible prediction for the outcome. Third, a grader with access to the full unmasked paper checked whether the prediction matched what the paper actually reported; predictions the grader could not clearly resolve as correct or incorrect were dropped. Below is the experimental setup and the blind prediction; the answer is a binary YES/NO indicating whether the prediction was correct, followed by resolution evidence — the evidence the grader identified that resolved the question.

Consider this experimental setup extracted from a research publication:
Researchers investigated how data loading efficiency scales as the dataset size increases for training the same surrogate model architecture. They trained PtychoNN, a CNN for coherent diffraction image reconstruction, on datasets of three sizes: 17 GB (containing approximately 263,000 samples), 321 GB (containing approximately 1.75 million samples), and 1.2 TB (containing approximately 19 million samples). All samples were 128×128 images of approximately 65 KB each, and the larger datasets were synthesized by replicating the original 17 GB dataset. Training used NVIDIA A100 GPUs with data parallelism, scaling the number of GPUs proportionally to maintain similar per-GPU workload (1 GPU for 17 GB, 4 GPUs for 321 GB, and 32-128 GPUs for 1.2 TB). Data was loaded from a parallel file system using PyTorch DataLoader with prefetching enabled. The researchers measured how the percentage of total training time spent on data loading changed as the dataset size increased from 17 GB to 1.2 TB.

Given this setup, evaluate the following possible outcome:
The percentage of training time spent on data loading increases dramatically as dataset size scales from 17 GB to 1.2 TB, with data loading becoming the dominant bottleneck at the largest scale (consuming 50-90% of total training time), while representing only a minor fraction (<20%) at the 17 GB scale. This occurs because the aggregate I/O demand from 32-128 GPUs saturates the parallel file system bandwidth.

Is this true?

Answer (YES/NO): NO